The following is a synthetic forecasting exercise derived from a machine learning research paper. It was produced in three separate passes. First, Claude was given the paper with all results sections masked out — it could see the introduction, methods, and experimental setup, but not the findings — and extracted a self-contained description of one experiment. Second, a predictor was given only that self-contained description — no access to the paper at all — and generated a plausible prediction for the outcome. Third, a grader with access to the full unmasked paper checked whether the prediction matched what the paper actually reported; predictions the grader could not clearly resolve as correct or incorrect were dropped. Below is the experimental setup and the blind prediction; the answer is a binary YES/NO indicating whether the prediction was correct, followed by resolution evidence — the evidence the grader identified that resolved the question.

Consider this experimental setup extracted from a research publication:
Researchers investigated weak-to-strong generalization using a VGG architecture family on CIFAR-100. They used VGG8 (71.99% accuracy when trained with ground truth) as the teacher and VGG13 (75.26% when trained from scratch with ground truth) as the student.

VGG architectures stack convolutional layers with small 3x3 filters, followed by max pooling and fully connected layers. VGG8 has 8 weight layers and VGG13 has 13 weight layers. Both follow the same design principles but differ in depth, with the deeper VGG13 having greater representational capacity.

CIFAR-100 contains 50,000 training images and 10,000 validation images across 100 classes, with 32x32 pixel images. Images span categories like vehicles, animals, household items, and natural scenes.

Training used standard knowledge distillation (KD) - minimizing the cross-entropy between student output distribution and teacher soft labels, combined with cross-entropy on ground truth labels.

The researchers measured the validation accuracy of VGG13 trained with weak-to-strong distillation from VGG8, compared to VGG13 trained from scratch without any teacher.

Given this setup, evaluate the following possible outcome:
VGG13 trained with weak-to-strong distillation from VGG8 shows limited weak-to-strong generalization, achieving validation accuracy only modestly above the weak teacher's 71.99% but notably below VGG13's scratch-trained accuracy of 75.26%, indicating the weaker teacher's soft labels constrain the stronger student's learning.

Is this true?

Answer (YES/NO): NO